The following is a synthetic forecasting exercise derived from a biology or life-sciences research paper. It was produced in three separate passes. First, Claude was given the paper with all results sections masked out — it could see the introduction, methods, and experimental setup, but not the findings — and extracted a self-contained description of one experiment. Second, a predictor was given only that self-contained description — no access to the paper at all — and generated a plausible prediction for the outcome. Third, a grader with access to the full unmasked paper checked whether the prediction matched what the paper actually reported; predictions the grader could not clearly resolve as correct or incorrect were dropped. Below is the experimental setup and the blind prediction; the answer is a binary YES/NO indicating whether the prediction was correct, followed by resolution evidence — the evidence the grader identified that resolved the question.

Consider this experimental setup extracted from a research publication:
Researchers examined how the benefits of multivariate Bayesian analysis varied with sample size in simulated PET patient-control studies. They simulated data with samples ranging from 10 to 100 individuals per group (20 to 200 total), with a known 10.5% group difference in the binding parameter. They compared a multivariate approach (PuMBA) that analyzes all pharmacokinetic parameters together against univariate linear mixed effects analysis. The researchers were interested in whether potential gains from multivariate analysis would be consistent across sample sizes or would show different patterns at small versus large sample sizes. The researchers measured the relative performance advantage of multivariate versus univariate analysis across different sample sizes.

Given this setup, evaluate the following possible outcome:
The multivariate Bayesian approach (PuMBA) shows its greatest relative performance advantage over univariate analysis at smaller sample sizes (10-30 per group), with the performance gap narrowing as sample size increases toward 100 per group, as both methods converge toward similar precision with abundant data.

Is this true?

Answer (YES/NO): NO